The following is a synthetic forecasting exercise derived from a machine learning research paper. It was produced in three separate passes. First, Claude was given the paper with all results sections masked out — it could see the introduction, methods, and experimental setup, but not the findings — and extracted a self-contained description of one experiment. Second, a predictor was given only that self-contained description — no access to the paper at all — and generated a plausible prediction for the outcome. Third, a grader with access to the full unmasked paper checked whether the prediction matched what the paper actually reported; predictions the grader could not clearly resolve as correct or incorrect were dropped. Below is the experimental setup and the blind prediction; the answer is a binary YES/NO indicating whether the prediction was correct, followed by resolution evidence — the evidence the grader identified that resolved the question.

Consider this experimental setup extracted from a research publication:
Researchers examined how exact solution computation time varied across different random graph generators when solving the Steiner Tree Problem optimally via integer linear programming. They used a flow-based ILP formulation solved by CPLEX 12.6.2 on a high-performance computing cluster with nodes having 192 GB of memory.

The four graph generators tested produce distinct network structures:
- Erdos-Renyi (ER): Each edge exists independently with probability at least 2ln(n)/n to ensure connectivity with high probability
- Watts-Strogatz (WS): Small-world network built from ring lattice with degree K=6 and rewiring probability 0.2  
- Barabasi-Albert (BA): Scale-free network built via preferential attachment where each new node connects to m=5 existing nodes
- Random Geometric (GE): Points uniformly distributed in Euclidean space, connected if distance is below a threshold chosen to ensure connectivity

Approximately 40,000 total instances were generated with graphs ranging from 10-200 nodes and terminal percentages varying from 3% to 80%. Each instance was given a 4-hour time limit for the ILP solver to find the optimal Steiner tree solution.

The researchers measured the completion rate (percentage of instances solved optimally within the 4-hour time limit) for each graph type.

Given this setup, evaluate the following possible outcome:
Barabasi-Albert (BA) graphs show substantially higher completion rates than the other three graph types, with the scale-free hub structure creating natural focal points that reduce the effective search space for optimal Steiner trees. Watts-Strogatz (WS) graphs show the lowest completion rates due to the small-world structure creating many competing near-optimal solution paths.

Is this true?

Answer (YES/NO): NO